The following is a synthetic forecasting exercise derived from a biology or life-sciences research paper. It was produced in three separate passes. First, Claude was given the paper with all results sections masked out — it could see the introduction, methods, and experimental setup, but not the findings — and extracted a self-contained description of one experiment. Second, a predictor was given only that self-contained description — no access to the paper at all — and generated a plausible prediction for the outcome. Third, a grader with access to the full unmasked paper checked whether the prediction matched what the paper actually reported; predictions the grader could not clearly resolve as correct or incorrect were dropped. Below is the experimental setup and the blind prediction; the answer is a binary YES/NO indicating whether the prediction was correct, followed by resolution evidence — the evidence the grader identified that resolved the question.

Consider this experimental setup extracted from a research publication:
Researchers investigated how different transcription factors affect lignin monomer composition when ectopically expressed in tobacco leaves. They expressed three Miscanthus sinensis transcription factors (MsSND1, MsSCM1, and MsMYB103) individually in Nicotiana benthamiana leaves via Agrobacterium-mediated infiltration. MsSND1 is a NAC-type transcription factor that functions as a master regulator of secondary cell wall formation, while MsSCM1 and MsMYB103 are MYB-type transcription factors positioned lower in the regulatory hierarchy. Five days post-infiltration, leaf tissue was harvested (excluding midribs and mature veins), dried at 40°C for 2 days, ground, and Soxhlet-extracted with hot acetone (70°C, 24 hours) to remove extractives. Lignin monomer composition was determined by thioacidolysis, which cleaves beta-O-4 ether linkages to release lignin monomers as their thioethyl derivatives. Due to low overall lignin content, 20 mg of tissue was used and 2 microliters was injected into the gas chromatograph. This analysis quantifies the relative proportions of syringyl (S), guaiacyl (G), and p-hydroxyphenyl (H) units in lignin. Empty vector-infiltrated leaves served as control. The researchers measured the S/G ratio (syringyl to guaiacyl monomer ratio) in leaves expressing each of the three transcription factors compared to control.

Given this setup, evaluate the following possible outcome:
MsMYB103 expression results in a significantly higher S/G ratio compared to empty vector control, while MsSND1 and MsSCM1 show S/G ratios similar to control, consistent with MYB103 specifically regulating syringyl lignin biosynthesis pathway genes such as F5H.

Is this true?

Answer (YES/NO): YES